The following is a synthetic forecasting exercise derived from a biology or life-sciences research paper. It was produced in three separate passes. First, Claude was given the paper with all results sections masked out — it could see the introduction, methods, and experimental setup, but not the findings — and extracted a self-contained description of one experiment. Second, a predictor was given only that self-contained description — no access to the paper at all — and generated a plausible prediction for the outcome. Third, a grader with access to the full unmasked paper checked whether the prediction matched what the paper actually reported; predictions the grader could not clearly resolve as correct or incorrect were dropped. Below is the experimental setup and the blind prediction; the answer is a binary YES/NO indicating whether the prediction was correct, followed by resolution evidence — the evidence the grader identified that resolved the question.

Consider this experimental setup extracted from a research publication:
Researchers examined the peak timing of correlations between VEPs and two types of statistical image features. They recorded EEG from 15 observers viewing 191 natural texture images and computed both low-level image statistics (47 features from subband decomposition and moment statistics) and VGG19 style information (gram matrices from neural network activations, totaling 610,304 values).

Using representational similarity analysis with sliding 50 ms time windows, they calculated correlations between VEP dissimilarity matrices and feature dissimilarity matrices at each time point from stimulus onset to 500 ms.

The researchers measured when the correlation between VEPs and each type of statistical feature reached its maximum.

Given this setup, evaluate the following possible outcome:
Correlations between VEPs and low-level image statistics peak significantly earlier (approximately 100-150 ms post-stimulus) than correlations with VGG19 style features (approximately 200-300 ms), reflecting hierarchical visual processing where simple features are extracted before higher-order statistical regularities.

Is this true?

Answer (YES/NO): NO